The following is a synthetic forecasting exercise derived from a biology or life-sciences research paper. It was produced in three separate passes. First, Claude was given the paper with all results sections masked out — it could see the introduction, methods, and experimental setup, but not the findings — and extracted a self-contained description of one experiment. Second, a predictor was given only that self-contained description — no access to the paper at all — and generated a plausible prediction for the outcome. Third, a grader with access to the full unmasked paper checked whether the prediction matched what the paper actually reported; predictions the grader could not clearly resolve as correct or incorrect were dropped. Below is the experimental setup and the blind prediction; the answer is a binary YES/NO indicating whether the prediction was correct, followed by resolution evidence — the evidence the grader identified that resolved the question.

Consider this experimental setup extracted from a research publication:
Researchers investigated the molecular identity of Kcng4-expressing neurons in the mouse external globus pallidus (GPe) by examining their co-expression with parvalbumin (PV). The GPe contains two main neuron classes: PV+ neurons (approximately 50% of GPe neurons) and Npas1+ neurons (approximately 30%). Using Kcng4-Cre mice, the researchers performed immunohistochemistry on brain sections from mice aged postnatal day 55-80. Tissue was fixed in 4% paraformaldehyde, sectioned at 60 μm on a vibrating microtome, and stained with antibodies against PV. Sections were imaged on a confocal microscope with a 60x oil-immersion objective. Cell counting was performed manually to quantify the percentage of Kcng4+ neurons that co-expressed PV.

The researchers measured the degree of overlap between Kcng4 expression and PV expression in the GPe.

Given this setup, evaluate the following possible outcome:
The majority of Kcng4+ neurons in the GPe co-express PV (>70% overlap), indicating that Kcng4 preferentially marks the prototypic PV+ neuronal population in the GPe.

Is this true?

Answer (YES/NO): YES